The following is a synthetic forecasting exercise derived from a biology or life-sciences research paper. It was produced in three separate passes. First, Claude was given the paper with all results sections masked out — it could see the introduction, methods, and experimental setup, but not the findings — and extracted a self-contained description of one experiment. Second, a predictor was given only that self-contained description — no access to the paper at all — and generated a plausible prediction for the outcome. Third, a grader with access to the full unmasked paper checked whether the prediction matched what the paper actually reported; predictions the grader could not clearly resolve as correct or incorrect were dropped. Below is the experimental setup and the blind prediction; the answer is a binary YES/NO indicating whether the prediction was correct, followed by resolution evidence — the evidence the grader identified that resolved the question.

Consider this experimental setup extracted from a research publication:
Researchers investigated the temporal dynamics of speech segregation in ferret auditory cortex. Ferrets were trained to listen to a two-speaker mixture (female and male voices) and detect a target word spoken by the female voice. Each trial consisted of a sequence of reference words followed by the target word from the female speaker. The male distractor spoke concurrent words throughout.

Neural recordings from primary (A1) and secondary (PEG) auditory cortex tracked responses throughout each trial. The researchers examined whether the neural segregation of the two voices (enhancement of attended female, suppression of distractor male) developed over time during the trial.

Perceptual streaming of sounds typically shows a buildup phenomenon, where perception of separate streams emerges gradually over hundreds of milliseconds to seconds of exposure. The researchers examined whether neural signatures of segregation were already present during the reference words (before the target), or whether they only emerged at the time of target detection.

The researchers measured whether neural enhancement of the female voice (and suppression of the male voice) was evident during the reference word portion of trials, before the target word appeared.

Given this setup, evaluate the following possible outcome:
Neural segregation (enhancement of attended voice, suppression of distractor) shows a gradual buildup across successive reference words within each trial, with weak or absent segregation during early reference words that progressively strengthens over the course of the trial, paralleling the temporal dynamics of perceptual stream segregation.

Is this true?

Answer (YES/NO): NO